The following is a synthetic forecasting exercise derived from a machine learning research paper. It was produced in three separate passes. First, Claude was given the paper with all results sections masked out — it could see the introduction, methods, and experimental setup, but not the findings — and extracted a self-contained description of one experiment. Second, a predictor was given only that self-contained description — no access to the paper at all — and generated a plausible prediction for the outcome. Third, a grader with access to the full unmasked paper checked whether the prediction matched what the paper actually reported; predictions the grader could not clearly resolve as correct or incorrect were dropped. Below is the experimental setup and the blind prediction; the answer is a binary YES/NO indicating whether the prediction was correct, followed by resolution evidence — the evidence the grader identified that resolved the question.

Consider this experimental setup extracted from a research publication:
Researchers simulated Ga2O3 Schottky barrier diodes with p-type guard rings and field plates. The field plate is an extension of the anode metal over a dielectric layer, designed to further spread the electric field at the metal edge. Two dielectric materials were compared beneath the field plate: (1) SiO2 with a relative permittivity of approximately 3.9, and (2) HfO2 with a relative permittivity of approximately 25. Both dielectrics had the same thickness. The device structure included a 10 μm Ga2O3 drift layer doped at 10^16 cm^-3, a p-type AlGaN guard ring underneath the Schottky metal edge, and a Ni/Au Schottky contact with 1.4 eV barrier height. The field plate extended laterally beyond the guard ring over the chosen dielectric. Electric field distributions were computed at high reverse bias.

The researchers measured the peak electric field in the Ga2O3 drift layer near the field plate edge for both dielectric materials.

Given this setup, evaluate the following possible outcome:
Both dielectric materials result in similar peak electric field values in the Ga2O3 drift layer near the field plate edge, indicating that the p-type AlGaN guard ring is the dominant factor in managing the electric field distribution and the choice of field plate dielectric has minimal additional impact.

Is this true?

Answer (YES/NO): NO